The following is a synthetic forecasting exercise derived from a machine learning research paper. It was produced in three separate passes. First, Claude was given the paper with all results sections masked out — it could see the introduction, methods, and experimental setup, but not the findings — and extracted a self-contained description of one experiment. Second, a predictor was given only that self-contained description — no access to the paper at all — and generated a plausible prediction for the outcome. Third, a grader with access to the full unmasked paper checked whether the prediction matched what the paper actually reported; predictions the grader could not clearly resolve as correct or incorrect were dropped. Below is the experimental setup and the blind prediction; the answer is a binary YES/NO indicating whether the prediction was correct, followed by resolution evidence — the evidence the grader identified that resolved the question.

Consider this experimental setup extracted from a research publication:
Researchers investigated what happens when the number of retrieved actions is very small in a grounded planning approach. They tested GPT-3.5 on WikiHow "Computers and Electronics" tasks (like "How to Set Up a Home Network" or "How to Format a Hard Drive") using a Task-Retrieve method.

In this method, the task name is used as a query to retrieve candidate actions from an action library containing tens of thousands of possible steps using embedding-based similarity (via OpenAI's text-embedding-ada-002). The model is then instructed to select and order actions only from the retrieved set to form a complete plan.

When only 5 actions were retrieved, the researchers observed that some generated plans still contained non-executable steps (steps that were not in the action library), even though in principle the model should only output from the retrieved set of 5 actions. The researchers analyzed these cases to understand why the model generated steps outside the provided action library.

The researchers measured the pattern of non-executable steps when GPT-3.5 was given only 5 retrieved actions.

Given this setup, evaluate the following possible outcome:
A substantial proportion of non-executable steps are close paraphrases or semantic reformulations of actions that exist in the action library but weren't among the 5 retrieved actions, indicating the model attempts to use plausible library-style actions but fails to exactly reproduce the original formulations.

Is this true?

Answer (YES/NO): NO